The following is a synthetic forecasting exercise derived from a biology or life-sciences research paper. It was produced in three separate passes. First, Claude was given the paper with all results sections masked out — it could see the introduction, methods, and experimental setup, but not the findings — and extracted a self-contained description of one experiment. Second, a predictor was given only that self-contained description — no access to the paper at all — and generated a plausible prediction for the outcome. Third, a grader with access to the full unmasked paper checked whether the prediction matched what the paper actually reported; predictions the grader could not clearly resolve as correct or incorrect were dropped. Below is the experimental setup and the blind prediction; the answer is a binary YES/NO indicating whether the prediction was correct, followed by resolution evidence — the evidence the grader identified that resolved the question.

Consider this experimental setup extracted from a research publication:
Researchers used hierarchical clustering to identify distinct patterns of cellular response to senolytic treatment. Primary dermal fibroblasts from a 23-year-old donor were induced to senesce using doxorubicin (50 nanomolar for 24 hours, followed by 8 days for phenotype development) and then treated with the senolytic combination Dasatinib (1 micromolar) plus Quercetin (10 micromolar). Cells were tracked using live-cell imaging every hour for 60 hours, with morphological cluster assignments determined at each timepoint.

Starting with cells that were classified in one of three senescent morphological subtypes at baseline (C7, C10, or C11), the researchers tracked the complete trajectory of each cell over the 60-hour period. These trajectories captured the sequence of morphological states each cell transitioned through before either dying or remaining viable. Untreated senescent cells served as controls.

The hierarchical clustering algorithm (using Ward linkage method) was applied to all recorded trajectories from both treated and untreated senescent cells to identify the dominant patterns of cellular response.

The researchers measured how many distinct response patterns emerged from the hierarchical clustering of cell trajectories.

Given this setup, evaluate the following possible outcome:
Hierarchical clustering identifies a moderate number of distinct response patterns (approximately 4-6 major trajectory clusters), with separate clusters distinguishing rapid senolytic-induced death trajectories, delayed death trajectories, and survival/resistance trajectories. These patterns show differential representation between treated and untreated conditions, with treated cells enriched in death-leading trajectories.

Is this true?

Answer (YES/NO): YES